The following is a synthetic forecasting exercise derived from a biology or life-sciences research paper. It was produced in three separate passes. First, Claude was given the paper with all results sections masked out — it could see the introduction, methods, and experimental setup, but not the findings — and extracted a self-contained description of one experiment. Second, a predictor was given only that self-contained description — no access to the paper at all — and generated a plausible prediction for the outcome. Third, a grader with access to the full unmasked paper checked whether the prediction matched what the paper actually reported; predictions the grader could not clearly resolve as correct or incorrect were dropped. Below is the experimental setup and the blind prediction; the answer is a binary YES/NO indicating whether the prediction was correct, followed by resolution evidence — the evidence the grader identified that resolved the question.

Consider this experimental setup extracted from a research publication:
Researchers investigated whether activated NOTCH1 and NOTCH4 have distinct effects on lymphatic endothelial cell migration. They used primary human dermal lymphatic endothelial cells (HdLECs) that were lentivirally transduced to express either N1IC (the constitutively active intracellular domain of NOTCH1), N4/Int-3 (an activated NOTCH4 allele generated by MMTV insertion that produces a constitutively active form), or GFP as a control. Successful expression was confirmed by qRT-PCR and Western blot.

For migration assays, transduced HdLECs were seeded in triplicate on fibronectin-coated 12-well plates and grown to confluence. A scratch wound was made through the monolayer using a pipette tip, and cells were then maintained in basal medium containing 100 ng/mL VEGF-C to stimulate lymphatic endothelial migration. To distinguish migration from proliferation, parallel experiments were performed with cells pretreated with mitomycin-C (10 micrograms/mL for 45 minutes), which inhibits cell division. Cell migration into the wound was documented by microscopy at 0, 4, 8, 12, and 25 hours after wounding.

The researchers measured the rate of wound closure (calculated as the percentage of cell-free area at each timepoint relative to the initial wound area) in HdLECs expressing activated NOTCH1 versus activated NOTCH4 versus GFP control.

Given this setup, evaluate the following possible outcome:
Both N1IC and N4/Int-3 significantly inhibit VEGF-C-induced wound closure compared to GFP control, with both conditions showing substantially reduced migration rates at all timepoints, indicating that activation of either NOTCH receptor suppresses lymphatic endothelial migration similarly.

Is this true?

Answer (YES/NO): NO